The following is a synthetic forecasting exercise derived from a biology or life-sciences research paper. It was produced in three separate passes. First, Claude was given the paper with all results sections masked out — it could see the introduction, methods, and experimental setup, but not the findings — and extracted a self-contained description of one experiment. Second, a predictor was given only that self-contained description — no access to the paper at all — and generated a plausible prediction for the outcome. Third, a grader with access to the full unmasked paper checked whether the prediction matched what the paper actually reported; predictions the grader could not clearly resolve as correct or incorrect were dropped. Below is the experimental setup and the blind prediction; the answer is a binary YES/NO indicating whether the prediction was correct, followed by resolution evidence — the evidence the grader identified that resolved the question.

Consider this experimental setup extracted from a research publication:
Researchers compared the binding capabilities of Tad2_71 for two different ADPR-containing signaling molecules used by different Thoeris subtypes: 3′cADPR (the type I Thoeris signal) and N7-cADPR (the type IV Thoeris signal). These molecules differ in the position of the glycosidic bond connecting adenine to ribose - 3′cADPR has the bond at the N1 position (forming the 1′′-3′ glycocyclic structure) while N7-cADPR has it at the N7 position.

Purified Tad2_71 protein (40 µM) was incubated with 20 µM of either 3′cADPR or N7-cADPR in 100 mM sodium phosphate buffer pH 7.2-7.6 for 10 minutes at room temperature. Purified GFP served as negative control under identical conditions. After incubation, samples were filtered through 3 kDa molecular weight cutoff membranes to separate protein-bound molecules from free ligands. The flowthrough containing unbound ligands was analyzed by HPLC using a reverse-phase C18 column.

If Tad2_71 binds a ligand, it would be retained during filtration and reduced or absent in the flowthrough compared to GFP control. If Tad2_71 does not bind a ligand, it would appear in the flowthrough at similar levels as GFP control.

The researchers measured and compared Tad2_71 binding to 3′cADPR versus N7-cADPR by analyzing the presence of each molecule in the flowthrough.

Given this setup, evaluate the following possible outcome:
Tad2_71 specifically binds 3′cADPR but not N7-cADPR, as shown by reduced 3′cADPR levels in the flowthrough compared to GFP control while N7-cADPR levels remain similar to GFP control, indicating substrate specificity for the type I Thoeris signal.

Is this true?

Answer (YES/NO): NO